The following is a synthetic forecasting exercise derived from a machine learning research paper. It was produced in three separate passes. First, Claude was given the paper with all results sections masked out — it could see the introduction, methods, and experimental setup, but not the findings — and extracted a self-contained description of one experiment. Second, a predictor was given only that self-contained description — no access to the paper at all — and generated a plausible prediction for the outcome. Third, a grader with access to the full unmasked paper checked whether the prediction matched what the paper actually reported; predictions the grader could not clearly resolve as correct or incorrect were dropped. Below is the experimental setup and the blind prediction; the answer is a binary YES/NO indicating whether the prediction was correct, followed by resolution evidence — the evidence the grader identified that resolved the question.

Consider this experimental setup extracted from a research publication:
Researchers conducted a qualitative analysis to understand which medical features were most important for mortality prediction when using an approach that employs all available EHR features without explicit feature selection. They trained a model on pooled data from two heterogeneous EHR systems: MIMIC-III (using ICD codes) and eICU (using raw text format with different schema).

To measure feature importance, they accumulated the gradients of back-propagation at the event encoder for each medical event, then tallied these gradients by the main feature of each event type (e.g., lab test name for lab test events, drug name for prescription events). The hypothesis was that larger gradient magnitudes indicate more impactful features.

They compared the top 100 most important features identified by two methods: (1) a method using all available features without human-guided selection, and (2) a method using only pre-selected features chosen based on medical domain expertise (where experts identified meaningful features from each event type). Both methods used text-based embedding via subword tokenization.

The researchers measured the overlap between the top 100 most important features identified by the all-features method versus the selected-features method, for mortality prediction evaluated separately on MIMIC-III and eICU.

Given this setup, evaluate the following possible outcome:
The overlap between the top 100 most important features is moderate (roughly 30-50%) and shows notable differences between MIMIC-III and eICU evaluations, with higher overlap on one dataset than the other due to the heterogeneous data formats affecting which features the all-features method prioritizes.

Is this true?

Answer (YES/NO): NO